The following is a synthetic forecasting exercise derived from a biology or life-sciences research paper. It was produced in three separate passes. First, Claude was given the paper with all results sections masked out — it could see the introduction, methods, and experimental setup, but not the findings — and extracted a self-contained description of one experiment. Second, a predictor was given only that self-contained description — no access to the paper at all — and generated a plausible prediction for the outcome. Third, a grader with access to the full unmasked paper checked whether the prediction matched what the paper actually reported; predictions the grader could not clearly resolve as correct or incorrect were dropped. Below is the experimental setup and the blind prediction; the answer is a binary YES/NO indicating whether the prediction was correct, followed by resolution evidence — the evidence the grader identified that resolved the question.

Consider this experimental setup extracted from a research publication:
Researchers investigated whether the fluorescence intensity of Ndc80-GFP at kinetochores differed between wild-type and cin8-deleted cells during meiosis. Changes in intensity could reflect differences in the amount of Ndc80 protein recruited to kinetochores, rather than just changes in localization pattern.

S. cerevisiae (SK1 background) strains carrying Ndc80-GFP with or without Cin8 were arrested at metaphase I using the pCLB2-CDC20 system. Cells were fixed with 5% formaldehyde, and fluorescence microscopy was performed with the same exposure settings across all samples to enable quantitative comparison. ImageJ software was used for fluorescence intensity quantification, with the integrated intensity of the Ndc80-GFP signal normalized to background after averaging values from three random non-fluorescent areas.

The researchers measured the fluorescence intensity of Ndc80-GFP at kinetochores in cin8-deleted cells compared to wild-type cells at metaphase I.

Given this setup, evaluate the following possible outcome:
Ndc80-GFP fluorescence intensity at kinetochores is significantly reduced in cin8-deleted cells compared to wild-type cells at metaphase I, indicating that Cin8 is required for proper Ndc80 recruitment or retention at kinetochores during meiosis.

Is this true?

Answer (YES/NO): YES